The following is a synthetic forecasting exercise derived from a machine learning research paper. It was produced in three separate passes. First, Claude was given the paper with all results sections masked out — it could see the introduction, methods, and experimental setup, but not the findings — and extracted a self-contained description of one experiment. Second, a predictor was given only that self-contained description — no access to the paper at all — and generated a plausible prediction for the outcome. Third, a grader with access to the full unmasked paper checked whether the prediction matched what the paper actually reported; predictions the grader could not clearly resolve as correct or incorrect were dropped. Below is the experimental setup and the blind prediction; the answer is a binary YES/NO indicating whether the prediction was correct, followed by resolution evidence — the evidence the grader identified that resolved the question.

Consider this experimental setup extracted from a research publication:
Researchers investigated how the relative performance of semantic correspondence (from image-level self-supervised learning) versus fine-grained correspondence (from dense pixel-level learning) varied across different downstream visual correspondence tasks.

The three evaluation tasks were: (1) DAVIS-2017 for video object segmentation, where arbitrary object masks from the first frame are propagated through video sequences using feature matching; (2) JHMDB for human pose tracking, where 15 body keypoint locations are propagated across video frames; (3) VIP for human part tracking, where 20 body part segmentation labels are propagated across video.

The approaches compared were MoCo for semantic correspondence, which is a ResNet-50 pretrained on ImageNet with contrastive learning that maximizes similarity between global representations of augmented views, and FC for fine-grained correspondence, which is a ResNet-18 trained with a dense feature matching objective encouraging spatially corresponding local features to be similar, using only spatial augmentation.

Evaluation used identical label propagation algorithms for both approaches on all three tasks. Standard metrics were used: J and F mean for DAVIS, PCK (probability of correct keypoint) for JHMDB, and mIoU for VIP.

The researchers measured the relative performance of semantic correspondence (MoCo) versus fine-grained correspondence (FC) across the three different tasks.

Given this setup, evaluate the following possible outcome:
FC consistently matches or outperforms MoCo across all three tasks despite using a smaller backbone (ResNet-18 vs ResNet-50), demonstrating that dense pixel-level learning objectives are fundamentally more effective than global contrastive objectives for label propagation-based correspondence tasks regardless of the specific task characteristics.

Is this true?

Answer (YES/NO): NO